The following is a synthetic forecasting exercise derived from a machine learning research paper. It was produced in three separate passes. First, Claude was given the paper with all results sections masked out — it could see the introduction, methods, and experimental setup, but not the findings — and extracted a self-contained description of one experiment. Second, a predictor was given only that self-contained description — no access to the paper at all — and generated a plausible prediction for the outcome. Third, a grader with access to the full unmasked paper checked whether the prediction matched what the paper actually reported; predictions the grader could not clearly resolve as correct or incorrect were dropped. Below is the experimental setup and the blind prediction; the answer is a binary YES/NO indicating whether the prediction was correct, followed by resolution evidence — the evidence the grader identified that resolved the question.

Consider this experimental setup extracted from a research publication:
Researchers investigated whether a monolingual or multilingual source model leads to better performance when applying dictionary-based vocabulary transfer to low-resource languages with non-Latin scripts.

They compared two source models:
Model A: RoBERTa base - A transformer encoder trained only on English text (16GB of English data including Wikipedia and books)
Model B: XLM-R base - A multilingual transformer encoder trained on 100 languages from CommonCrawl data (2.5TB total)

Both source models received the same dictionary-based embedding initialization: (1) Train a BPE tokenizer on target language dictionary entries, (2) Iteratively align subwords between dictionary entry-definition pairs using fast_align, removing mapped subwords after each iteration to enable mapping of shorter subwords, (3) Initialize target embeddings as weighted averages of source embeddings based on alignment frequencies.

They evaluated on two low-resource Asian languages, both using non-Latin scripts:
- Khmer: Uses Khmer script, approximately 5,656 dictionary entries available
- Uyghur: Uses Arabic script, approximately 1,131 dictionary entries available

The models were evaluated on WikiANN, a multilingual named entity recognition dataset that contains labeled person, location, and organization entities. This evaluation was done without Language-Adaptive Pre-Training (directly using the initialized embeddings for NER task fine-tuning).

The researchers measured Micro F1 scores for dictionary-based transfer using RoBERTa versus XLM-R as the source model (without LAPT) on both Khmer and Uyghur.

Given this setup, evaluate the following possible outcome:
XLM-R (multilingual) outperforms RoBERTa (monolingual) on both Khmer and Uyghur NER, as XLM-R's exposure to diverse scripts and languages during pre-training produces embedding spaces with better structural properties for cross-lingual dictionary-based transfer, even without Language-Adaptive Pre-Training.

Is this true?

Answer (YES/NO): NO